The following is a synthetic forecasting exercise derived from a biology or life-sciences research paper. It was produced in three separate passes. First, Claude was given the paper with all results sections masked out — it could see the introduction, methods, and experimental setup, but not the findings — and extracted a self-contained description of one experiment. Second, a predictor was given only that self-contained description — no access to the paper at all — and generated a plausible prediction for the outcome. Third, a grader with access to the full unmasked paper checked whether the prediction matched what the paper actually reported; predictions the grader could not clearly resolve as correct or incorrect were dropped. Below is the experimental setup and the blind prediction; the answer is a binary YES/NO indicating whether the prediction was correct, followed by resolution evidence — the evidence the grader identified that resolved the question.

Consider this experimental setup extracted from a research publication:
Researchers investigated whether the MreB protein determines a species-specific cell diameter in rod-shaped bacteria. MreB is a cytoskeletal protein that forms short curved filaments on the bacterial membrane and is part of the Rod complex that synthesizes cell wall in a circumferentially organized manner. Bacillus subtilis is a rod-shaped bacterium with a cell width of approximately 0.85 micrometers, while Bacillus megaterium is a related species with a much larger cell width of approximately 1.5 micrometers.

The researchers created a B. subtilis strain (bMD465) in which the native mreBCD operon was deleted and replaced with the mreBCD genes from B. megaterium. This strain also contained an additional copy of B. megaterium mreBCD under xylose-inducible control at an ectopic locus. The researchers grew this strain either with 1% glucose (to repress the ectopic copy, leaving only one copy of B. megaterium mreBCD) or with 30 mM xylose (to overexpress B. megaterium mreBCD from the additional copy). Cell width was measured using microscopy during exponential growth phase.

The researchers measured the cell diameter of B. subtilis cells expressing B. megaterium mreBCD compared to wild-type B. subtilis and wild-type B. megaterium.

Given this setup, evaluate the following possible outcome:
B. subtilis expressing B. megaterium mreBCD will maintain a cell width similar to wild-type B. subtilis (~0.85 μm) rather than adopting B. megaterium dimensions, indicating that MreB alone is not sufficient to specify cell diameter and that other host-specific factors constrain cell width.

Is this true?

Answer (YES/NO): YES